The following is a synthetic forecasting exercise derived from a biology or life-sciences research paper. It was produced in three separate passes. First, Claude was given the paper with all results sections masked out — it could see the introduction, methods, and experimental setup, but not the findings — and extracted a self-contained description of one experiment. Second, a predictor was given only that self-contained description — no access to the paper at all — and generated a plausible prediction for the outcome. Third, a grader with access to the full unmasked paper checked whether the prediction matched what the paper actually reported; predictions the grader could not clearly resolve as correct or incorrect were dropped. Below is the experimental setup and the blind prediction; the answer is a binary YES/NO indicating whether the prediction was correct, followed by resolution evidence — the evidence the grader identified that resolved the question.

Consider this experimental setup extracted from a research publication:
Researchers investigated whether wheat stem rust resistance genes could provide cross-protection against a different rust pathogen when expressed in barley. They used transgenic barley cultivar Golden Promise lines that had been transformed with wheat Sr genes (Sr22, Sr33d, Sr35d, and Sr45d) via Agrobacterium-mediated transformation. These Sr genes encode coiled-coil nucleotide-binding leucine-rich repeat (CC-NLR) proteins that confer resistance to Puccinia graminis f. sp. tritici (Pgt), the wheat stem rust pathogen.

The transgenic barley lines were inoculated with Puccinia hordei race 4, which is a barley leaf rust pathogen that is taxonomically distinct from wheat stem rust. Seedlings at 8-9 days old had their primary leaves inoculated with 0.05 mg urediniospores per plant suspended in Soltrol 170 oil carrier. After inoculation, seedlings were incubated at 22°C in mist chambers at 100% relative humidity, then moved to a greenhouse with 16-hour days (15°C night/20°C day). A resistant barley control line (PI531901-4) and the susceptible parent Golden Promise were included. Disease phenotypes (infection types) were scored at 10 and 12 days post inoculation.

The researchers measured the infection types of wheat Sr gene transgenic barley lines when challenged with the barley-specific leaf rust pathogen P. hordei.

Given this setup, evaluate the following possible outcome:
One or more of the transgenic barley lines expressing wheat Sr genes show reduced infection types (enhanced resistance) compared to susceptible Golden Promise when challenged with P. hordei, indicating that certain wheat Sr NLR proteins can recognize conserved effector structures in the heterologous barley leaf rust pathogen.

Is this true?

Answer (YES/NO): NO